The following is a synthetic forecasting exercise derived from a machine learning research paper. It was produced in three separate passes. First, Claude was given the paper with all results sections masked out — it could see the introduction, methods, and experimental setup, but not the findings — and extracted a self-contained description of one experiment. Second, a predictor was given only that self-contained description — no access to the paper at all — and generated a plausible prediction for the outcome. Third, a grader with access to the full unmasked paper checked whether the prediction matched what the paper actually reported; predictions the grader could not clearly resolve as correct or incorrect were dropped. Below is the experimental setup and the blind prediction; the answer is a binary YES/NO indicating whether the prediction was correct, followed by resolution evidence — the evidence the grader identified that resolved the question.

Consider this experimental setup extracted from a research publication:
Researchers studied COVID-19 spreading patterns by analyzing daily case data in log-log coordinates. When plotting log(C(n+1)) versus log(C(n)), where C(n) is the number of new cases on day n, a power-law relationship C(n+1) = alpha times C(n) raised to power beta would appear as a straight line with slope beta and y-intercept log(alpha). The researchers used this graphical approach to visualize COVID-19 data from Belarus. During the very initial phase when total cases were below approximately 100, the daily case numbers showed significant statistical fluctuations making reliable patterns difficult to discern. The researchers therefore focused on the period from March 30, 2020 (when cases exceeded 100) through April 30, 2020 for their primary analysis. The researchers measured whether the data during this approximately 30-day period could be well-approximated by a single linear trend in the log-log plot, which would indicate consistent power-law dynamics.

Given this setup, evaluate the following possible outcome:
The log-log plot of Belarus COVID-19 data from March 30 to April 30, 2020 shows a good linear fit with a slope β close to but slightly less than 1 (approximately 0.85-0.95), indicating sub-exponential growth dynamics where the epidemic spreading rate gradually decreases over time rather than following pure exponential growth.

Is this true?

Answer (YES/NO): YES